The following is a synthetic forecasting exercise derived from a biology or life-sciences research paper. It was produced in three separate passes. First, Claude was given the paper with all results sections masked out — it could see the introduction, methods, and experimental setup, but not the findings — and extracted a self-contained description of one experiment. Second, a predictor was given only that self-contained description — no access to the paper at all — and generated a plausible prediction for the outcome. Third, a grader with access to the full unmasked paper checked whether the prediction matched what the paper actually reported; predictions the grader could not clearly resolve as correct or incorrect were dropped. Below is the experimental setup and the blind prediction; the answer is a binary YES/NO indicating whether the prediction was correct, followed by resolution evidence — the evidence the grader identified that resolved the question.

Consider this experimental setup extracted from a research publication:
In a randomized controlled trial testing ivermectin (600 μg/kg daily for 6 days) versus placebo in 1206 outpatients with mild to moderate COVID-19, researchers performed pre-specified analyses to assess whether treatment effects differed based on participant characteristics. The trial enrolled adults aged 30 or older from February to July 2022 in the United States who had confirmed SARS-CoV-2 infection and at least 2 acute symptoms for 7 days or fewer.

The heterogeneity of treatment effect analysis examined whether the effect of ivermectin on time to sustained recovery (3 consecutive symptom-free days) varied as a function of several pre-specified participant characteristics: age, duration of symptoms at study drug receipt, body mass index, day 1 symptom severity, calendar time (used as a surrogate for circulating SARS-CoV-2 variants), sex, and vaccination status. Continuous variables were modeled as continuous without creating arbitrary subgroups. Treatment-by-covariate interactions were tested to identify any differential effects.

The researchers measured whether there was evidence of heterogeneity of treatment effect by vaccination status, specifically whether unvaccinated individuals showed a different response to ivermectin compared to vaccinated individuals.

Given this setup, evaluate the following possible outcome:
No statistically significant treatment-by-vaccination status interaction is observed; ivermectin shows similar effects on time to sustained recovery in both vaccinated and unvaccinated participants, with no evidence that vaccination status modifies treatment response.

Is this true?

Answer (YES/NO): YES